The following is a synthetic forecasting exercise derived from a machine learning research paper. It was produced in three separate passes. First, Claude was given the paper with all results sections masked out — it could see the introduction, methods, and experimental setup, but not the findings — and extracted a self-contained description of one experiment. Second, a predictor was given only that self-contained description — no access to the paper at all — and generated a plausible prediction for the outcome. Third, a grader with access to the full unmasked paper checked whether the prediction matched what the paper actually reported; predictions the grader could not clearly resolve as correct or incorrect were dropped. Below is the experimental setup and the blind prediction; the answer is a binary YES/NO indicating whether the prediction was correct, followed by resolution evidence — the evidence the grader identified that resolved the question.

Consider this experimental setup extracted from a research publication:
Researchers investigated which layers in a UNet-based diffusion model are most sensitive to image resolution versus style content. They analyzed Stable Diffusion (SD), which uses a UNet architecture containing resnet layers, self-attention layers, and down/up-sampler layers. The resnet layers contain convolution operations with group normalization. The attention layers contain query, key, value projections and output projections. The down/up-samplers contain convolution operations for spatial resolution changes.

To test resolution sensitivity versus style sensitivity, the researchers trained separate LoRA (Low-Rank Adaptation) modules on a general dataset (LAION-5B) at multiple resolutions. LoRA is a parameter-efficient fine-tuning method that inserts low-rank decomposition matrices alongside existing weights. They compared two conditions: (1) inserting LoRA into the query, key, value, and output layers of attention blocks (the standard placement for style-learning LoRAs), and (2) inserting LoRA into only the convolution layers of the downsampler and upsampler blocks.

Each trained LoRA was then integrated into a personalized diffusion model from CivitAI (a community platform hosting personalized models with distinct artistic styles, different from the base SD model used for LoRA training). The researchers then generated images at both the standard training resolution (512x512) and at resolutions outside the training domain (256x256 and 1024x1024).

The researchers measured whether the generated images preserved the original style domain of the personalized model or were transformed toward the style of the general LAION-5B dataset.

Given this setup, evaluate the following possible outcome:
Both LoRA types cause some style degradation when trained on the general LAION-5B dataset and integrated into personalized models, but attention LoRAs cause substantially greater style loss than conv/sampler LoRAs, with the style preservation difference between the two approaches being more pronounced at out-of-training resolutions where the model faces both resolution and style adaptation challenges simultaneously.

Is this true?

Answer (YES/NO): NO